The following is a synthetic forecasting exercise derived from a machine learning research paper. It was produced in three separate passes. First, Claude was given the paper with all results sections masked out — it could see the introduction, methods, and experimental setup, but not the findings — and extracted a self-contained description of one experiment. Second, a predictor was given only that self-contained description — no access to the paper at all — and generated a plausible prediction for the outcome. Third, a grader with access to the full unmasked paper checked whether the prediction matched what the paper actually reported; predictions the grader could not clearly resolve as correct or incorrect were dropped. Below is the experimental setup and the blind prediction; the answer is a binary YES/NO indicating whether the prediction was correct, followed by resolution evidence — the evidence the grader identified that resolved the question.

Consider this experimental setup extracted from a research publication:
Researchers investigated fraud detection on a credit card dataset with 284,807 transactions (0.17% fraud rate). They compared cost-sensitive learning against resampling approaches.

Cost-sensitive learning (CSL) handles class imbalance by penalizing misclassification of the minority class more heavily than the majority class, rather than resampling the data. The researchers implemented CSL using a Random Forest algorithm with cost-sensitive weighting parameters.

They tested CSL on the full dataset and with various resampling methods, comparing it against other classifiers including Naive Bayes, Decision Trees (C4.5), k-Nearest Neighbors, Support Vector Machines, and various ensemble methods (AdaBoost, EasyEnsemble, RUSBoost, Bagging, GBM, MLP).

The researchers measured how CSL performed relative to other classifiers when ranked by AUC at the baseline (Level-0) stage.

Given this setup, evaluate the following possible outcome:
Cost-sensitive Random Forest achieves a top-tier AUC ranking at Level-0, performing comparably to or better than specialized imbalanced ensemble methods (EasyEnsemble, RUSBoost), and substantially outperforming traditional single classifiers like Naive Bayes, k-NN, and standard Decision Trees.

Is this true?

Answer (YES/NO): NO